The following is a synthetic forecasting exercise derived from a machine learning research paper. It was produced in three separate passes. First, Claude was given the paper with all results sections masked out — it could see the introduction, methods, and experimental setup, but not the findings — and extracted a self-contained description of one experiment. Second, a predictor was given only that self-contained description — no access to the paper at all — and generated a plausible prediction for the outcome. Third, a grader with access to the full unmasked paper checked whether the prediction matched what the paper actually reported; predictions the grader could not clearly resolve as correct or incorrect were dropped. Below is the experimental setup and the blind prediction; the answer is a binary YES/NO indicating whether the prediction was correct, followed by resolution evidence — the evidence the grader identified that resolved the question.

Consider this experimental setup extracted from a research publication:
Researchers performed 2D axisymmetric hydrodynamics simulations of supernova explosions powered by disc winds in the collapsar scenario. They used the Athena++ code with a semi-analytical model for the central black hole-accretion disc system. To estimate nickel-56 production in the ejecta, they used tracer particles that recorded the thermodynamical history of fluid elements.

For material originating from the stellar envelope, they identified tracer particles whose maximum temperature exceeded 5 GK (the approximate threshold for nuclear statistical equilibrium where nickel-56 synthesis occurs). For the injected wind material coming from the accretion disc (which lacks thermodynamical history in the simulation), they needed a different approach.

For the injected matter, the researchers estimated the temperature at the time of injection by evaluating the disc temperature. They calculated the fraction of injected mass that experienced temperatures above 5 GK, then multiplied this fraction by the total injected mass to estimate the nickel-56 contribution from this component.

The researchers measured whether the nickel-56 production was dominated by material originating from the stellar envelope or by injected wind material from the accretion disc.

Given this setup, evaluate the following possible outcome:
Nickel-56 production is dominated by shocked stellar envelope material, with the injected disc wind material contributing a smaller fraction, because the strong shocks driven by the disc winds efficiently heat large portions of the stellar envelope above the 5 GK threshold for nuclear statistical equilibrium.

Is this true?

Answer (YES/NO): NO